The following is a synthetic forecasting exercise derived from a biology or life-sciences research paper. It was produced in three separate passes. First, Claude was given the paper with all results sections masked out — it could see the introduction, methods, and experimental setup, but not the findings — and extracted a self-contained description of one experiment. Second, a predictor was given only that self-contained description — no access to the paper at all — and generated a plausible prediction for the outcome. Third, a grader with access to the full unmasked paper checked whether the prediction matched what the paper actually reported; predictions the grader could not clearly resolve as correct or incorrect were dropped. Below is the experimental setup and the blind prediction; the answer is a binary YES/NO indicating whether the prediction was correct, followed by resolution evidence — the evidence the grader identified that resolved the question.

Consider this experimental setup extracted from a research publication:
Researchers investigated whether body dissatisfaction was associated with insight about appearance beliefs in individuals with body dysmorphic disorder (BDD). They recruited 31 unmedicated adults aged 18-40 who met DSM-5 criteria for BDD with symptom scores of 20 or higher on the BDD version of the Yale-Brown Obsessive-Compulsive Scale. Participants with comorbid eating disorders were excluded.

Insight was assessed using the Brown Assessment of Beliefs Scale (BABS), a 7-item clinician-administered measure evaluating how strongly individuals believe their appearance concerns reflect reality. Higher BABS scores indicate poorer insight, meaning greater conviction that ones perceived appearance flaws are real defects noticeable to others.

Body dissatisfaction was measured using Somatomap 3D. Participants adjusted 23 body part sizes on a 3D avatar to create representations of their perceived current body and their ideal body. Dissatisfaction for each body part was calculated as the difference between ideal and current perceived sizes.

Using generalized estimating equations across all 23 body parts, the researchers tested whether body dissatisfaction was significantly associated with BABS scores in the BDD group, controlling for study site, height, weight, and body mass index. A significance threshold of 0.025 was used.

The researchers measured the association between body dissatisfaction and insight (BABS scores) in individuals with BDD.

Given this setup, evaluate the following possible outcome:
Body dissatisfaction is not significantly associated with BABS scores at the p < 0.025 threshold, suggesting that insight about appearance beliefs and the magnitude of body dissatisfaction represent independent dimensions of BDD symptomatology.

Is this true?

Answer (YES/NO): YES